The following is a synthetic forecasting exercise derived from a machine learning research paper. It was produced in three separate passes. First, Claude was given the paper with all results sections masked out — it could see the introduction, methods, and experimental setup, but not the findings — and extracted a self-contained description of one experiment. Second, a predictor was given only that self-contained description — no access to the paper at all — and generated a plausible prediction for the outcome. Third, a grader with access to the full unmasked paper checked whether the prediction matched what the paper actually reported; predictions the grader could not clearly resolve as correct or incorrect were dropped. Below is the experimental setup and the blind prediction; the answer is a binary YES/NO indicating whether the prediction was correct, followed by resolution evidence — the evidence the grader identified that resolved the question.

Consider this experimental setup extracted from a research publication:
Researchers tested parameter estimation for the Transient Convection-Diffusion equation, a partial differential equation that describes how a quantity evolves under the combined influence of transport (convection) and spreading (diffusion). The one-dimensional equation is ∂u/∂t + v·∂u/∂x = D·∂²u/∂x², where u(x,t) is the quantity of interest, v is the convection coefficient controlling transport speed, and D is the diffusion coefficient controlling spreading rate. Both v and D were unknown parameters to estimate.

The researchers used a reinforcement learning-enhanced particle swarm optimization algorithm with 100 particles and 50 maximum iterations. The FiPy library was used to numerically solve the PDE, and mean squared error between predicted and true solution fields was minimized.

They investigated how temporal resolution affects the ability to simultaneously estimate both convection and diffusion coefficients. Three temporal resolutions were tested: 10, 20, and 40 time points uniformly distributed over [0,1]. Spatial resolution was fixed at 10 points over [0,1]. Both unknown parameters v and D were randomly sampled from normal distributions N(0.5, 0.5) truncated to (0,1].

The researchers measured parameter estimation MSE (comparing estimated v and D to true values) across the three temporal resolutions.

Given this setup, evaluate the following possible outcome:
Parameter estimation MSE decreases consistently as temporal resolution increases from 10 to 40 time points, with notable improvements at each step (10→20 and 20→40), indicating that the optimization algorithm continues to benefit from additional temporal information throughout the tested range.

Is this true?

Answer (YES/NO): NO